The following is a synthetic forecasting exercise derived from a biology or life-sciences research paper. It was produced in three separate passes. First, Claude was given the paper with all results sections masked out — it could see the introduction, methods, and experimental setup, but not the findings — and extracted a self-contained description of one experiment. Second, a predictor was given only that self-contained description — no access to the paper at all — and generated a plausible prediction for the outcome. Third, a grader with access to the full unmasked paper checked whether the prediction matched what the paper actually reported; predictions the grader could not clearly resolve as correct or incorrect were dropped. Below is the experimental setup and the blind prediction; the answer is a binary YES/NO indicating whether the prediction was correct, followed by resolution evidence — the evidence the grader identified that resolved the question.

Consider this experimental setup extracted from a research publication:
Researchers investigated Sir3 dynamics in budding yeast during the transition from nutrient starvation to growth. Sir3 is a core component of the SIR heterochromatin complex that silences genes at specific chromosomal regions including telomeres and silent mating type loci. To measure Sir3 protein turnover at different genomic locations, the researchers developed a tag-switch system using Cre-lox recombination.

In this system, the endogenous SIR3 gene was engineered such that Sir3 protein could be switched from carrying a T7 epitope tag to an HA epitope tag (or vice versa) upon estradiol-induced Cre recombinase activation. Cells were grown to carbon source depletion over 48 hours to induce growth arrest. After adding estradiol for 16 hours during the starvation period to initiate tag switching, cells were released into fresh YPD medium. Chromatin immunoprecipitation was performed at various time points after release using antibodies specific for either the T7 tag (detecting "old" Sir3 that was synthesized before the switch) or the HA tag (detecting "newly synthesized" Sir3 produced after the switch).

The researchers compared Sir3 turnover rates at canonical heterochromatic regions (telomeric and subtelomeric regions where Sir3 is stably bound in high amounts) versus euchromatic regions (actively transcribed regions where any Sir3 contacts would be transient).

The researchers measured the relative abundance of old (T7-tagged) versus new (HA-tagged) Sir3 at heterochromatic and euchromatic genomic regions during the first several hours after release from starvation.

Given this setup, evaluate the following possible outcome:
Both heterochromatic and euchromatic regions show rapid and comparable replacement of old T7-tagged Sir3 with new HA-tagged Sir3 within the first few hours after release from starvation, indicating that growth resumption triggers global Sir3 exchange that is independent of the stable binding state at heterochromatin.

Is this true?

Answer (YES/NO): NO